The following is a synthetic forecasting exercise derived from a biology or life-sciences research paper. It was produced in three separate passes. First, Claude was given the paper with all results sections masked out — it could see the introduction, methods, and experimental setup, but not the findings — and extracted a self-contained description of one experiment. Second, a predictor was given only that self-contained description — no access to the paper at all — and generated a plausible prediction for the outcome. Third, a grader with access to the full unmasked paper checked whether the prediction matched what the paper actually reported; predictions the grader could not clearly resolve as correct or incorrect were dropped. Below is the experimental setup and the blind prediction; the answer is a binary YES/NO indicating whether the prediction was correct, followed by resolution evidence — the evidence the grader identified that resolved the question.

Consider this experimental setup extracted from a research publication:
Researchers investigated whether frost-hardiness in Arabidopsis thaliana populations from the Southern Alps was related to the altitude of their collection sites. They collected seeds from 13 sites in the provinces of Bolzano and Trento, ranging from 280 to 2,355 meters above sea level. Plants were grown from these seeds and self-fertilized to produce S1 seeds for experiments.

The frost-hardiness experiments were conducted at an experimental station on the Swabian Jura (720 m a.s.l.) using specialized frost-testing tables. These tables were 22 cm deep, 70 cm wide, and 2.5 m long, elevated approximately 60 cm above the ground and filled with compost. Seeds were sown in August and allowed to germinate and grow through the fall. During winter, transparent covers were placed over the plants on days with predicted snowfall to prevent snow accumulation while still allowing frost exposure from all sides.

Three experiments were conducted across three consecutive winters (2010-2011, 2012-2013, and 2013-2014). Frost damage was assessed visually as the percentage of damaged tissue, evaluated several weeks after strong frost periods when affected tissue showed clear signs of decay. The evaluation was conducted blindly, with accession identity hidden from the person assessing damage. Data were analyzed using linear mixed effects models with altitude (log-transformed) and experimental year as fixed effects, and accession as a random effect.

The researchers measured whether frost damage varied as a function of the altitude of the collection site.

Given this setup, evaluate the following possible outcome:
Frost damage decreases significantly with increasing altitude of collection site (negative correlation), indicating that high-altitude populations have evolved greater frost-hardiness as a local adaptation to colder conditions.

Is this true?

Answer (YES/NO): YES